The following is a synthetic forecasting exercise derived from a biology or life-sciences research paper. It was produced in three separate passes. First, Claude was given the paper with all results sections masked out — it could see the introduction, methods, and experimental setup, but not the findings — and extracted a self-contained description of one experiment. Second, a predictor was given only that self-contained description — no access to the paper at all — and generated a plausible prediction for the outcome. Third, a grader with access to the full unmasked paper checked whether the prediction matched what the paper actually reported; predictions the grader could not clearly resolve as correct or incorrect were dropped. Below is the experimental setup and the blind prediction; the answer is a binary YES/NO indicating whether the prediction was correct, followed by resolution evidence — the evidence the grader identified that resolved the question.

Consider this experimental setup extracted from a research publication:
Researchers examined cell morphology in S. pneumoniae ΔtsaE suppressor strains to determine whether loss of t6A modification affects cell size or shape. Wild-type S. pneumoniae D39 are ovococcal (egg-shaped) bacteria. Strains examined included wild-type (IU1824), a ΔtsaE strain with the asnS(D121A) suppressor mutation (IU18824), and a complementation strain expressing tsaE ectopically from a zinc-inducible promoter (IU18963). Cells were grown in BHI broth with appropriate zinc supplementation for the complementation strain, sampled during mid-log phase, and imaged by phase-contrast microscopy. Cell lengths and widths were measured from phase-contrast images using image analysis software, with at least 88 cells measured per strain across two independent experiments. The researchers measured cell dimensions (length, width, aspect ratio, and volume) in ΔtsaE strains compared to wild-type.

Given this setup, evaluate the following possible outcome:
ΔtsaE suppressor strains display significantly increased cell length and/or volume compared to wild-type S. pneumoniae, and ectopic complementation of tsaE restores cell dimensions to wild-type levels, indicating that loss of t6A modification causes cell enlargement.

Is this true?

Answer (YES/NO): NO